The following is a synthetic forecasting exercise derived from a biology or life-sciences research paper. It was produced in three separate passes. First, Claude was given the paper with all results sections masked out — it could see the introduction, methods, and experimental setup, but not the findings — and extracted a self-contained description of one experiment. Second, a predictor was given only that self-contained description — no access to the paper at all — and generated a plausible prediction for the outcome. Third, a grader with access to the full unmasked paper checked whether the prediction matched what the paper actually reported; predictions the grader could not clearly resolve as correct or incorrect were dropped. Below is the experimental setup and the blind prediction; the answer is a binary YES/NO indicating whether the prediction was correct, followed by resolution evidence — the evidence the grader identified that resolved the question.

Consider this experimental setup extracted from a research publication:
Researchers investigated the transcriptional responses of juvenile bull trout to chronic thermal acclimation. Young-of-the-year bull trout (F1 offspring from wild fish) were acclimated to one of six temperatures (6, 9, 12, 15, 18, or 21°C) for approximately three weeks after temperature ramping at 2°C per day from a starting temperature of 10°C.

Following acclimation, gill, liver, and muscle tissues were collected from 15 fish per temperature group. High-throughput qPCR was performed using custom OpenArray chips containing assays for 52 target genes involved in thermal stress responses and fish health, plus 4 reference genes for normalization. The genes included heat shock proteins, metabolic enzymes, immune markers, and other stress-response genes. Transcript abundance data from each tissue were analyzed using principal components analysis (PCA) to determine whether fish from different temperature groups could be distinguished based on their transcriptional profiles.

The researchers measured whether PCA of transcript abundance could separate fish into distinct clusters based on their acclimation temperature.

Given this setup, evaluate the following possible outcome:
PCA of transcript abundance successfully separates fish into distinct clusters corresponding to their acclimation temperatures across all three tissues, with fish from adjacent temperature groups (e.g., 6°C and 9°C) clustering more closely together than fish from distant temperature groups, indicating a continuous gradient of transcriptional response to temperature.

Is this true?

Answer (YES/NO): NO